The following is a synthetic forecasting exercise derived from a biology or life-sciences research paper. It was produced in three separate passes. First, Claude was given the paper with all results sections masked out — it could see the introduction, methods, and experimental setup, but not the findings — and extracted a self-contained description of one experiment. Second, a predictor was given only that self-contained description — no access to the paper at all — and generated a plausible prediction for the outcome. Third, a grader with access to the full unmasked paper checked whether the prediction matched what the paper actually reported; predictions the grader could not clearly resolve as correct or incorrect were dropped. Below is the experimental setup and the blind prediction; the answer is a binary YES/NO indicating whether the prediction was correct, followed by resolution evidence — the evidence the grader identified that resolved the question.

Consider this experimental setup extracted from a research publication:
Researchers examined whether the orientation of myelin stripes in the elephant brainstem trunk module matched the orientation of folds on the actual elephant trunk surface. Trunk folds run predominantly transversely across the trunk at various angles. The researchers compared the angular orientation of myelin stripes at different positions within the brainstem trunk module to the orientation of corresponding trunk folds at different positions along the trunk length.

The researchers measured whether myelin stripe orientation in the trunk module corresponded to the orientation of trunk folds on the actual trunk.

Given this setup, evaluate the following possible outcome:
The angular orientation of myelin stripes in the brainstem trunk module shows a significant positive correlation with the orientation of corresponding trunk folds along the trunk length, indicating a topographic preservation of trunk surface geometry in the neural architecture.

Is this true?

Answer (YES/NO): YES